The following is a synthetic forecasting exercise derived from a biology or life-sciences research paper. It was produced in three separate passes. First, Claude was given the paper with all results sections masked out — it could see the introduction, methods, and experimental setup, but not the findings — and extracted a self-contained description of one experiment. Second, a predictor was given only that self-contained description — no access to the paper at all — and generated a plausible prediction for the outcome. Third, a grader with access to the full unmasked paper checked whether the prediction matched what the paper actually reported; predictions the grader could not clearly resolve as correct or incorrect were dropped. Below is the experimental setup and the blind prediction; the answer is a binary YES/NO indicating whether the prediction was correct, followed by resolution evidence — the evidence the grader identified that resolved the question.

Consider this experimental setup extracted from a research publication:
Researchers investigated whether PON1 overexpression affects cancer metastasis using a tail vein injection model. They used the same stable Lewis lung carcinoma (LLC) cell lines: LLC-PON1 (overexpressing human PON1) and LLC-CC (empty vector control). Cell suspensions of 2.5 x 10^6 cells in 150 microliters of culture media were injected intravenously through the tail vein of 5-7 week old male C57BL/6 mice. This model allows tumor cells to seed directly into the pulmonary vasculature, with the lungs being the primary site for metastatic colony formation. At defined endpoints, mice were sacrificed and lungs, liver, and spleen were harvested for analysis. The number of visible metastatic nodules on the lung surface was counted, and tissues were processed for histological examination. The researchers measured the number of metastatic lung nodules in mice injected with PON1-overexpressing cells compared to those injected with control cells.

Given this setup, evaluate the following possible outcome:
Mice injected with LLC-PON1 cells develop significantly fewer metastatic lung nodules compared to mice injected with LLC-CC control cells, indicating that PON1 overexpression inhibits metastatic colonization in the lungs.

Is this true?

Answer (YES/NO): NO